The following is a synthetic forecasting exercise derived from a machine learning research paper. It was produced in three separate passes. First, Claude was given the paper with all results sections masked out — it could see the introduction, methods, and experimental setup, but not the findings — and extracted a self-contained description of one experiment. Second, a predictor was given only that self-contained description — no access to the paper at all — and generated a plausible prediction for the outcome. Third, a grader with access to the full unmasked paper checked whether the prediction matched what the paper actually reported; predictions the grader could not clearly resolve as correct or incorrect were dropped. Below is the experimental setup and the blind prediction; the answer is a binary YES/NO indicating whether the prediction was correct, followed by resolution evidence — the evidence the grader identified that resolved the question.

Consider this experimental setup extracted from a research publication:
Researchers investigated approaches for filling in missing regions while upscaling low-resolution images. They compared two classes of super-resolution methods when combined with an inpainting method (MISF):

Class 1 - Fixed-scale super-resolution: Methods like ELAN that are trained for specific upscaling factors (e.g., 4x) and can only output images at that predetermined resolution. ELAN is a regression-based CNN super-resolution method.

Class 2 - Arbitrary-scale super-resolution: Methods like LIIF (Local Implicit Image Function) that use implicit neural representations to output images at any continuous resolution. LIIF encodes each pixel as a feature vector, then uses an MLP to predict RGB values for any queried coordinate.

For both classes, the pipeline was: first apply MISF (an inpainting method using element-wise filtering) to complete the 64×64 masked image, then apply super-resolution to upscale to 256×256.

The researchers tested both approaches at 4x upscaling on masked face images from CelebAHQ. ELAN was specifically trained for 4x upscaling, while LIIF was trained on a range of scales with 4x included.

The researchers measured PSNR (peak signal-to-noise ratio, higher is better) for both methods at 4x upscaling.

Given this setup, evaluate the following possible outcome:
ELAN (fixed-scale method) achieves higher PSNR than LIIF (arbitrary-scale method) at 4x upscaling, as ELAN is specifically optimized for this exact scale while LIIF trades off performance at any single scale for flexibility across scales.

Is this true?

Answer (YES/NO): YES